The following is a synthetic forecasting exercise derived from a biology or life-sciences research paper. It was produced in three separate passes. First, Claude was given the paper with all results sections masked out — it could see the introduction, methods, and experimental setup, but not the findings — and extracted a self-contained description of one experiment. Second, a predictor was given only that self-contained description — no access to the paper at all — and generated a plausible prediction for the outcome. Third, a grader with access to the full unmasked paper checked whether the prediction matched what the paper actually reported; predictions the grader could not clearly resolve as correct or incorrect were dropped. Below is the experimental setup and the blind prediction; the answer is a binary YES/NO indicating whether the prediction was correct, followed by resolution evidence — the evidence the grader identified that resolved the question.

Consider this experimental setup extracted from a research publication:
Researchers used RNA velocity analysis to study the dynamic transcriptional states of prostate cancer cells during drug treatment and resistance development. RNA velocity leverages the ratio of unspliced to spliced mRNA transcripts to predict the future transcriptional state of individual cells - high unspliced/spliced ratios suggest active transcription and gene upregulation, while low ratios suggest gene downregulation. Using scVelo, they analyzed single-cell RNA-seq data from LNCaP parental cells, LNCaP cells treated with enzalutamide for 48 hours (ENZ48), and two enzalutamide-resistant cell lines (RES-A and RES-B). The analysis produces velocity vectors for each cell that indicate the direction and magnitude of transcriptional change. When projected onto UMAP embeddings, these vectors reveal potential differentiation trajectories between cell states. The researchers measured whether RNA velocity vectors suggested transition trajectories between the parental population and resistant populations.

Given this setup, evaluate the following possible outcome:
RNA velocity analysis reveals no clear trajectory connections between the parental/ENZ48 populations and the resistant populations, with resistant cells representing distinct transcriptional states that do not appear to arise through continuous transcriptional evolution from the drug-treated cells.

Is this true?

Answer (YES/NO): NO